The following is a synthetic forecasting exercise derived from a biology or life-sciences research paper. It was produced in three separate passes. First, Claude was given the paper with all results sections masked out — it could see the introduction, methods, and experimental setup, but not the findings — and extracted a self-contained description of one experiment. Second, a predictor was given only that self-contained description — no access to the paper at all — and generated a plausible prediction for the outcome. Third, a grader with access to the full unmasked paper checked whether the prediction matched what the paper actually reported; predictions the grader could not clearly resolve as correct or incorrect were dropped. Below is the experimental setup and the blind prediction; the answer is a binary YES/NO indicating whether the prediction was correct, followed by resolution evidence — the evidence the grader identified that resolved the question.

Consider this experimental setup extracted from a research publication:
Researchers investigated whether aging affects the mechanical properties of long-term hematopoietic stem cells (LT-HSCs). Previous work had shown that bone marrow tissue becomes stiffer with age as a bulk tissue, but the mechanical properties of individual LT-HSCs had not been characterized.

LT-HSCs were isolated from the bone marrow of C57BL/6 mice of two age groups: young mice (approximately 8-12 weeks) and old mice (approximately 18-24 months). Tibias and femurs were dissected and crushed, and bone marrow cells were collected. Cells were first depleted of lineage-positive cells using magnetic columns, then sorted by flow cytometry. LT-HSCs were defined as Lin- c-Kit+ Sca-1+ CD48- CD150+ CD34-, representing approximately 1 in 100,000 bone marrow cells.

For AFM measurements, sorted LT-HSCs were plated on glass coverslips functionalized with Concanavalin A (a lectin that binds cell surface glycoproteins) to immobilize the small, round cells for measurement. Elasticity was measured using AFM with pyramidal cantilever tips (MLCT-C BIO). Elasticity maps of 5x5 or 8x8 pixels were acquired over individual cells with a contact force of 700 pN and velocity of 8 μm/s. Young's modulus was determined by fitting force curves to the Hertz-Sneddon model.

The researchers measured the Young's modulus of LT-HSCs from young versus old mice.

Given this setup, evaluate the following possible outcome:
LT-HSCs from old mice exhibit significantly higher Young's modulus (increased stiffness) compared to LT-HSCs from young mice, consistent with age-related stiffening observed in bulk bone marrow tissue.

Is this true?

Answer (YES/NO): NO